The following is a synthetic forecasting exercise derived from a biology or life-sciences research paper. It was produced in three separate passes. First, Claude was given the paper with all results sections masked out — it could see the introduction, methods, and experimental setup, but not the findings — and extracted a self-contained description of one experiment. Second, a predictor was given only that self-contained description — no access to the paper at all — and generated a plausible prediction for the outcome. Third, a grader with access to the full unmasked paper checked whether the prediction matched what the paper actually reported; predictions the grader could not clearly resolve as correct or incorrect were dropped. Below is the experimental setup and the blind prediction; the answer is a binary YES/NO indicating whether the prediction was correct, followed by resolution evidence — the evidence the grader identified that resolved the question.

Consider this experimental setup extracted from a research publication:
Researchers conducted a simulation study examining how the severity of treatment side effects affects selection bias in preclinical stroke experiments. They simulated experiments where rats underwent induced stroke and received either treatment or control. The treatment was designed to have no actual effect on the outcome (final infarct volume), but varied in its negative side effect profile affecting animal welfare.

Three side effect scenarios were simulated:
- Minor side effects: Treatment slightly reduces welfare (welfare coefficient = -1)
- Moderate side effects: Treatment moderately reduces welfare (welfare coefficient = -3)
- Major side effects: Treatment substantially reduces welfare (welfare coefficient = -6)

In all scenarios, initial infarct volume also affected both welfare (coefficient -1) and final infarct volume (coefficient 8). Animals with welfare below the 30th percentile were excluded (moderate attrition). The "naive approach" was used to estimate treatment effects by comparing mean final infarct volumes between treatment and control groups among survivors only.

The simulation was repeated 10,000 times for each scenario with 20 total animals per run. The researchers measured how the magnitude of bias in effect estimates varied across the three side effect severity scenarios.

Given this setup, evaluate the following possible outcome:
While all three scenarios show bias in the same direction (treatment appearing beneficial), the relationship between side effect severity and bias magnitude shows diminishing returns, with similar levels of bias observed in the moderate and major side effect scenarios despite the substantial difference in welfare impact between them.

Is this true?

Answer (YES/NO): NO